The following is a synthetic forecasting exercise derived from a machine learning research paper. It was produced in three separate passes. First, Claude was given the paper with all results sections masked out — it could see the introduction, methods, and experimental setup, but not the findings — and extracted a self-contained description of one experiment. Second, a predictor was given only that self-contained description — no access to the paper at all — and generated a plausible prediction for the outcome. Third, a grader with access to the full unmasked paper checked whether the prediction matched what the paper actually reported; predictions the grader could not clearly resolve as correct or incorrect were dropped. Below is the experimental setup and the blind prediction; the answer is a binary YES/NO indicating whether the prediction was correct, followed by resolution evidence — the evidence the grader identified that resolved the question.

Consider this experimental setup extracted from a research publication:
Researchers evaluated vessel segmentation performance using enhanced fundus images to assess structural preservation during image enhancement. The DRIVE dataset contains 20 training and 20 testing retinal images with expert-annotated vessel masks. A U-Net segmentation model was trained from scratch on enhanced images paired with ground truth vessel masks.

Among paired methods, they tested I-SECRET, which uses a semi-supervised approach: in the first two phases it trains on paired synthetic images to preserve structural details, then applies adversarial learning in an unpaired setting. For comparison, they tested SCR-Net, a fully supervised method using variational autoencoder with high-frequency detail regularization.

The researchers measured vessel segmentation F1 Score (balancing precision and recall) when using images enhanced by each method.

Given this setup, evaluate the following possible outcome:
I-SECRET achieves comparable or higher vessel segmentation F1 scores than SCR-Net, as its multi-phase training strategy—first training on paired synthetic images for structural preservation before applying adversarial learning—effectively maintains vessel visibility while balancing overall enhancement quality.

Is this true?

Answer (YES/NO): NO